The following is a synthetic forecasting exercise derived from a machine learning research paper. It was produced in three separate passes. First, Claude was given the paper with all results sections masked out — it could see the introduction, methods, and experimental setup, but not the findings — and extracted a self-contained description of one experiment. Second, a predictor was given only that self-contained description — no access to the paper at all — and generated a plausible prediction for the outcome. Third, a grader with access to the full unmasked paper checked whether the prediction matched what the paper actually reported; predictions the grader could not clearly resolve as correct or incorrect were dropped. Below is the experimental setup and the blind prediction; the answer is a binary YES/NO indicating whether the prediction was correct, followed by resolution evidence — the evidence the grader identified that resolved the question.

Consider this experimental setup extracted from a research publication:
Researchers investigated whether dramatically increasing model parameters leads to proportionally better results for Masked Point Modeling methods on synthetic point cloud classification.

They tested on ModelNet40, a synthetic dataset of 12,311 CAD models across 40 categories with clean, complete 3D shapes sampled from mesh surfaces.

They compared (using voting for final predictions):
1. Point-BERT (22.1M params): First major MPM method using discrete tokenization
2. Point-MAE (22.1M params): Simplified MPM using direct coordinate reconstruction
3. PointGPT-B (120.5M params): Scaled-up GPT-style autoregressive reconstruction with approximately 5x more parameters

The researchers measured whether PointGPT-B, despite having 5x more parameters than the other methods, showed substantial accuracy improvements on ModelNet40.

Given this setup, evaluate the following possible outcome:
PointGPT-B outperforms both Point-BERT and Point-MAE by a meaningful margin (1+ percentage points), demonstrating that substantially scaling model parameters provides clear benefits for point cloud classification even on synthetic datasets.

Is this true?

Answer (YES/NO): NO